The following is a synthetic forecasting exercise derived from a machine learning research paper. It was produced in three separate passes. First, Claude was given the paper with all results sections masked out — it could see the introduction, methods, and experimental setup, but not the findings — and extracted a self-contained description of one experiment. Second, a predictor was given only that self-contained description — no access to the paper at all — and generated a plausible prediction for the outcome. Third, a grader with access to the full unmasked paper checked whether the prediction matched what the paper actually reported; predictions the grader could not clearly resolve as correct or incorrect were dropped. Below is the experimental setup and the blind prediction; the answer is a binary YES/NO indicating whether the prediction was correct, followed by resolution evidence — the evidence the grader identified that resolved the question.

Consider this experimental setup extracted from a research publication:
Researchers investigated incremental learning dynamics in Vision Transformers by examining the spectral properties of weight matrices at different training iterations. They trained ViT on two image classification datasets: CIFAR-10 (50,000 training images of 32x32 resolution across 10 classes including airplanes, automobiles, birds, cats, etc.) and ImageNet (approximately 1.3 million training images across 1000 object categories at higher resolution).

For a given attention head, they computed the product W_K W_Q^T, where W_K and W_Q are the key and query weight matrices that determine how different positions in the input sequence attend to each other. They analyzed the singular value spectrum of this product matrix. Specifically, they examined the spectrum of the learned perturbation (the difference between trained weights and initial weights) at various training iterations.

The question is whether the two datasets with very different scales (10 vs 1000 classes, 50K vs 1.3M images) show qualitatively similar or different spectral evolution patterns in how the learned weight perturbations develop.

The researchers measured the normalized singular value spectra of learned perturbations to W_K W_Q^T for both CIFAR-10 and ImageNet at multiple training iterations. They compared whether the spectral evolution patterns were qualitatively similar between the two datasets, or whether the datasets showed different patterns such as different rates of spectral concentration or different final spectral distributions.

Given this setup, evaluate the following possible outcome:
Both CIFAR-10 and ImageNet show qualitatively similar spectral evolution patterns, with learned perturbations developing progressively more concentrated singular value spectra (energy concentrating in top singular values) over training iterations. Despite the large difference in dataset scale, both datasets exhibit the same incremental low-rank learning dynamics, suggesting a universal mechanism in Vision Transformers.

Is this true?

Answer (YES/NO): NO